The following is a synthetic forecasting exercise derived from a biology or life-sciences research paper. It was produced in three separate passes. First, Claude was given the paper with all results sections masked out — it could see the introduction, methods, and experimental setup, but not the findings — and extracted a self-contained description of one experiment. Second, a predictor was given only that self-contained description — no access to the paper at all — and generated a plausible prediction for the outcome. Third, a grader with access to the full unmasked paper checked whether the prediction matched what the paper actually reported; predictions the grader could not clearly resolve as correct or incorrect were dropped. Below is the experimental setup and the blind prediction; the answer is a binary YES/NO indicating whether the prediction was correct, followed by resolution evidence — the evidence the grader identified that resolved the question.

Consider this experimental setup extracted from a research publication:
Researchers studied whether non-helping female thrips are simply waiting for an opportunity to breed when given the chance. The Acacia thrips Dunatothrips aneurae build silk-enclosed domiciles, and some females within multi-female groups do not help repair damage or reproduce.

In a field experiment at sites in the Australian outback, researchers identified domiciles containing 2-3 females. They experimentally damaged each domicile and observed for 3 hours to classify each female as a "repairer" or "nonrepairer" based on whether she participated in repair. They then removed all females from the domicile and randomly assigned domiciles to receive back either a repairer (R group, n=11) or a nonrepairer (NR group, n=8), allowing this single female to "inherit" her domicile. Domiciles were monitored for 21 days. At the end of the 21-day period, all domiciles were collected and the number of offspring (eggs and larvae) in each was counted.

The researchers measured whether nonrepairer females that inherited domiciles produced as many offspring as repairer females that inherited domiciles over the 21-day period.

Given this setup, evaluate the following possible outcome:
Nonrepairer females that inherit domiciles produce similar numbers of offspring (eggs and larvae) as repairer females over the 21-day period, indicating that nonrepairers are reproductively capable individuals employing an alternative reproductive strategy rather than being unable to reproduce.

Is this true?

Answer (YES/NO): NO